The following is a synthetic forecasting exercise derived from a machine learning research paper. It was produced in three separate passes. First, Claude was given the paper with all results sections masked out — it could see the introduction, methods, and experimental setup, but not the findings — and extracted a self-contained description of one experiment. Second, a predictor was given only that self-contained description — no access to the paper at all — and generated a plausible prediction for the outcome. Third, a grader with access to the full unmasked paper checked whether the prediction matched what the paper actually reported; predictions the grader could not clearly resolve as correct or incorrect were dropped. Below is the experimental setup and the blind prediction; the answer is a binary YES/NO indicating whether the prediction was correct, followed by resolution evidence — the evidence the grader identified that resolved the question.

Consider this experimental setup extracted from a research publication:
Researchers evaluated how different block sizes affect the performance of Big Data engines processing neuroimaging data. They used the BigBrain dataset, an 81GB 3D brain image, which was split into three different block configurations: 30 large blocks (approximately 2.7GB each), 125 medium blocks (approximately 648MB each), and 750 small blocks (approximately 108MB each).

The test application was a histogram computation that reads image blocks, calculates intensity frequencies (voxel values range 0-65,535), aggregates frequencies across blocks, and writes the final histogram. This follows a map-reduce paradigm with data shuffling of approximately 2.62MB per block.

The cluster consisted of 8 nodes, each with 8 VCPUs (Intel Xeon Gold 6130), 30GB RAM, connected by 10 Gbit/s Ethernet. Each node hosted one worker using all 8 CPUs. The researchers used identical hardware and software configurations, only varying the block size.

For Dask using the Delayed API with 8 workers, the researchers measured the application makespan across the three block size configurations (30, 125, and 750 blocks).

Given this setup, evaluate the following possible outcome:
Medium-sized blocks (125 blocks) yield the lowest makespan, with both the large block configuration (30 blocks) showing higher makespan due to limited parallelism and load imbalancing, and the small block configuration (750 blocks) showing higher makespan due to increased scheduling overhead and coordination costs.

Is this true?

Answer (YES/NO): NO